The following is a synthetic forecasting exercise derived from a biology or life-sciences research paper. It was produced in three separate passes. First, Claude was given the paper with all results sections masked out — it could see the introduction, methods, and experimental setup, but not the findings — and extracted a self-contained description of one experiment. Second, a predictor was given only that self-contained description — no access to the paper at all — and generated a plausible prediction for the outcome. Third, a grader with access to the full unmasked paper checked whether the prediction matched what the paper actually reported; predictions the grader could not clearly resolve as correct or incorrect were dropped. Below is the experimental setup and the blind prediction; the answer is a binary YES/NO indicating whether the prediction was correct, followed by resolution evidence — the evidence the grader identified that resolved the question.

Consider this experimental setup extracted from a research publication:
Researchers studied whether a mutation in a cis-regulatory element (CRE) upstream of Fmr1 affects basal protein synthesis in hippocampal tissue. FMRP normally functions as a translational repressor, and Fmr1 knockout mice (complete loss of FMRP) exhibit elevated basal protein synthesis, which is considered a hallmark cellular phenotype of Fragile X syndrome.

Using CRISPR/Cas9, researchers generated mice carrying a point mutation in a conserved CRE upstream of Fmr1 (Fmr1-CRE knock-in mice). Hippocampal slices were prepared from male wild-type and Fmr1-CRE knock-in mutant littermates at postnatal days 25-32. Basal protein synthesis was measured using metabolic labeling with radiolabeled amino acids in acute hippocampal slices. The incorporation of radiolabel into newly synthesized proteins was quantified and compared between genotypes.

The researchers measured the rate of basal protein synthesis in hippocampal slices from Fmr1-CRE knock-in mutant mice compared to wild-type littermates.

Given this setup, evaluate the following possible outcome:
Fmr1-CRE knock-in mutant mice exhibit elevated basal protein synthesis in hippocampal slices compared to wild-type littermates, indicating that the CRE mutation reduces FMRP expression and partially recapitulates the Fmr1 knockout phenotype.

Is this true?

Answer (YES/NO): YES